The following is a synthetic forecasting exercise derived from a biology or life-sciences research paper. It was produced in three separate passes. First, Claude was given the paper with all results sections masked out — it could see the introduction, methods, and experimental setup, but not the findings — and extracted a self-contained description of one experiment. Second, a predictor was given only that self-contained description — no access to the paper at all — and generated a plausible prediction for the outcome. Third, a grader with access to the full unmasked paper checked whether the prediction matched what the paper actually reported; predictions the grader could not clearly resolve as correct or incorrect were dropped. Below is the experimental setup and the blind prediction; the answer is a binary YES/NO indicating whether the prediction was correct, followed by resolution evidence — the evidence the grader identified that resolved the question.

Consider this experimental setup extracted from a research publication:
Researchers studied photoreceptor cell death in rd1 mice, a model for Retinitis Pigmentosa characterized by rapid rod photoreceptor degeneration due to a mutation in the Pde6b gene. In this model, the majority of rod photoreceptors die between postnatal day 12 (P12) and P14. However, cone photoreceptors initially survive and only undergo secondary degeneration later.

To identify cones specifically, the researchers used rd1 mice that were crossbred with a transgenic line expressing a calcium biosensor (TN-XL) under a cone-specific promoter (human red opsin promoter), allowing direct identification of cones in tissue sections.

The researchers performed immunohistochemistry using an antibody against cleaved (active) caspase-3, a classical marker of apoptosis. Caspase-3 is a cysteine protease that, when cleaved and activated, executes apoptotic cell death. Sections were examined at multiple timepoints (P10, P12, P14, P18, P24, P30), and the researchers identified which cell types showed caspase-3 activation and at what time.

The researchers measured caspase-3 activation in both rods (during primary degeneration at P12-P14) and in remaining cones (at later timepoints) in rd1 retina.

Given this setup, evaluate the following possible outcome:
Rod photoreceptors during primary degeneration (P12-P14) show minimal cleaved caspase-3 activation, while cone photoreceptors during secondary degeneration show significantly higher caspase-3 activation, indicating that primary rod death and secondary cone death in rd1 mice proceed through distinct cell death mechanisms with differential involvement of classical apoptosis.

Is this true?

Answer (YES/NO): YES